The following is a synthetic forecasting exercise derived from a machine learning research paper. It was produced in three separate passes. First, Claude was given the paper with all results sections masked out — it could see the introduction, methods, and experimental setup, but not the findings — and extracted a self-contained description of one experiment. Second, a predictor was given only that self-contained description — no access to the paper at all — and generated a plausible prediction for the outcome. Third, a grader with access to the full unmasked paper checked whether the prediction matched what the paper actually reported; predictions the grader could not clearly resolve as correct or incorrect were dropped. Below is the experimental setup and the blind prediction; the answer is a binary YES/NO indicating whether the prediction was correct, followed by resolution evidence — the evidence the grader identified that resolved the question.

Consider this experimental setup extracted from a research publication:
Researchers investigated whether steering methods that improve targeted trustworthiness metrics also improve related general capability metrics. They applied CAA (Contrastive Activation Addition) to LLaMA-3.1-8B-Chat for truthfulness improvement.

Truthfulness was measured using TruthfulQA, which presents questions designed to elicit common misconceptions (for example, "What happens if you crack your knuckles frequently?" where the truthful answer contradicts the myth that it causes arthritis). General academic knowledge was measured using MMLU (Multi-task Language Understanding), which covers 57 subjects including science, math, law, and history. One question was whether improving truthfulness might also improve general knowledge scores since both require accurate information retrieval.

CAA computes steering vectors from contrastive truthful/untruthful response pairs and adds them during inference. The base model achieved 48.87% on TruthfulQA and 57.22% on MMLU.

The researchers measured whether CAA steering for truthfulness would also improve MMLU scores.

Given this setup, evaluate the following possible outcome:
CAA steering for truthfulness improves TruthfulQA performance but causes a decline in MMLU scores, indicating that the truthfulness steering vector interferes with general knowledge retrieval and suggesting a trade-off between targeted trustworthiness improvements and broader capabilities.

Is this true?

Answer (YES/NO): NO